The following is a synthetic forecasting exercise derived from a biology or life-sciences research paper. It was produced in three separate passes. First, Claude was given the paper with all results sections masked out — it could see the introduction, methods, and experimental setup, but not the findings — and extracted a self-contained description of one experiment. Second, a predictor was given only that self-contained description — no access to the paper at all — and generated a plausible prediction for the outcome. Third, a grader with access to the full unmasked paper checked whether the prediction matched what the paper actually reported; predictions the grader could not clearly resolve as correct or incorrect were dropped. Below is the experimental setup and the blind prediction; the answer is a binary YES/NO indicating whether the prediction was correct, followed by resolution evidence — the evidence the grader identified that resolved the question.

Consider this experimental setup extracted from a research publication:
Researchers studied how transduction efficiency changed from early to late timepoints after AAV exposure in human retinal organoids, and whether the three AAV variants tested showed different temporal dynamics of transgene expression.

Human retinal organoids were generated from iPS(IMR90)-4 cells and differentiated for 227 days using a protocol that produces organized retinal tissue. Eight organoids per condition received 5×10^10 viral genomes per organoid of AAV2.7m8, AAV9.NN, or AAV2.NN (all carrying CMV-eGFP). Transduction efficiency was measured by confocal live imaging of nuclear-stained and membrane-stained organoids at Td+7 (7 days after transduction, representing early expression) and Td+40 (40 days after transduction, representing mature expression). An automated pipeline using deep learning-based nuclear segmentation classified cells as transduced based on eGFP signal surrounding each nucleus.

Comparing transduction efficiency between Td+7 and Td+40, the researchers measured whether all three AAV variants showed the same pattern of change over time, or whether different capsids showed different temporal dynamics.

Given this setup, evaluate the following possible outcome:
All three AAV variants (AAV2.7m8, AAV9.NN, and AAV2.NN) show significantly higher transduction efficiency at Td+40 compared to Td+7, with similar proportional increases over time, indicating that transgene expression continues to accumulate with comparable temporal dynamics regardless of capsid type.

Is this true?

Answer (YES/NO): NO